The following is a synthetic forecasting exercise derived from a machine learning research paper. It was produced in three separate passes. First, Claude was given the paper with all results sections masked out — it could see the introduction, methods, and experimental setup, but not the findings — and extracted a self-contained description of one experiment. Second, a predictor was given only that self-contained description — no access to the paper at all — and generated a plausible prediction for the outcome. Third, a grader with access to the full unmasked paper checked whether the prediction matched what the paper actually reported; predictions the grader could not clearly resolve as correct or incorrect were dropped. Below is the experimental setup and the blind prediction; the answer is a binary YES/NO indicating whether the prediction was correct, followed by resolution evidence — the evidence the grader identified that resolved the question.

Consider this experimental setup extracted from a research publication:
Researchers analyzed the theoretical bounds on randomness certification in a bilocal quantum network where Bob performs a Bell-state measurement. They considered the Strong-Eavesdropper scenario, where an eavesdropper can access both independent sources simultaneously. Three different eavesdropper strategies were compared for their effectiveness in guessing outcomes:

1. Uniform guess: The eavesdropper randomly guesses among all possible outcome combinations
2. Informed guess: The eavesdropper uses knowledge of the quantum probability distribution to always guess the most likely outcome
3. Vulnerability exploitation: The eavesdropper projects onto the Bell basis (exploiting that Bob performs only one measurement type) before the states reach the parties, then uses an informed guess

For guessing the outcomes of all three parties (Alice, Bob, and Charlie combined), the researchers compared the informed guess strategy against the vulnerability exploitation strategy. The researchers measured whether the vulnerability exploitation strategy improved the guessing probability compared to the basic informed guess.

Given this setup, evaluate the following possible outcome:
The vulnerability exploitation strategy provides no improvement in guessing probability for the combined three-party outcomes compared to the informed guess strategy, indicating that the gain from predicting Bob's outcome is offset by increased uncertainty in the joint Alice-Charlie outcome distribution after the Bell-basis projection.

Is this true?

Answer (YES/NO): NO